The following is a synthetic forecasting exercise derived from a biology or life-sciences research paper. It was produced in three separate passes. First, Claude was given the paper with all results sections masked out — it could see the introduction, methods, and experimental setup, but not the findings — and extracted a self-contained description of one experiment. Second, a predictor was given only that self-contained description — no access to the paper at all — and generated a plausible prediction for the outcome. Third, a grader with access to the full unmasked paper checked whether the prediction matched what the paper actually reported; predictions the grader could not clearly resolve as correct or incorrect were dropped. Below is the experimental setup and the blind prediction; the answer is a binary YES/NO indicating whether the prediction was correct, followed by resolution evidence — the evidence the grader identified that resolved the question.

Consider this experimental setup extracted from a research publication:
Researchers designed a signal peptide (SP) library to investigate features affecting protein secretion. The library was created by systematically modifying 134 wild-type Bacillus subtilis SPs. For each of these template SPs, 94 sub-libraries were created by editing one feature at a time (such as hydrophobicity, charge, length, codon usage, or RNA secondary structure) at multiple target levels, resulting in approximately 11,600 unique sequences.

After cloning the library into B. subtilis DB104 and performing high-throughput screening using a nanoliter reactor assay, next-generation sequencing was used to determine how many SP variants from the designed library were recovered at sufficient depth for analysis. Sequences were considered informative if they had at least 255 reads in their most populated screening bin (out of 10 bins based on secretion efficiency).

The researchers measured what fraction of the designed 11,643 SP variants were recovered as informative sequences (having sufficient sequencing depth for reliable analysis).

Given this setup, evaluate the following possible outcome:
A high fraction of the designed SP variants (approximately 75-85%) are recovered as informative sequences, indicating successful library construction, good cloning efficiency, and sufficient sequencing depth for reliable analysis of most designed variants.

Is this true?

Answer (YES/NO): NO